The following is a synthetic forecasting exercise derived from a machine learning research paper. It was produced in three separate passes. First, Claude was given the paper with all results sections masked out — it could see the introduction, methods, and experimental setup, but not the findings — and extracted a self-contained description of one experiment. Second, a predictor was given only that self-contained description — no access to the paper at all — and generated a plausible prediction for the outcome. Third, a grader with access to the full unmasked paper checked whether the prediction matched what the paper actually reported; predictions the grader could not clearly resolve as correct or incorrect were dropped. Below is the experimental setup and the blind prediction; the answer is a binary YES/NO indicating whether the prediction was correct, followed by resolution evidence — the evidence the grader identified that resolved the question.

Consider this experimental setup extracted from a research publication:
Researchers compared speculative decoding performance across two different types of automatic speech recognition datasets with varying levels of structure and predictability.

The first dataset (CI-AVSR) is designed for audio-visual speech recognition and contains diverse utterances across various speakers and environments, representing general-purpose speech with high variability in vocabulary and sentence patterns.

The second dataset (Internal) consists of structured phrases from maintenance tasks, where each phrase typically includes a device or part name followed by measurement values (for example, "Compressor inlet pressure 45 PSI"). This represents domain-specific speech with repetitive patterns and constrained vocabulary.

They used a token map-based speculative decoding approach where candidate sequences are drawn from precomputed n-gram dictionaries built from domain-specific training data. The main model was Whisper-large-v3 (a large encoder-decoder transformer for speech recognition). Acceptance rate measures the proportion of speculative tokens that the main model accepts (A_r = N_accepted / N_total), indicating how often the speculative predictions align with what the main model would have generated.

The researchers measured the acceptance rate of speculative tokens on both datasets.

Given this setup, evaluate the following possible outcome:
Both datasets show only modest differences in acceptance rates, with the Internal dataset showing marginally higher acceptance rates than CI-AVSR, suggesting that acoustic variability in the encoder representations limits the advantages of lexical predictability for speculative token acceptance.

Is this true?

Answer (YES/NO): NO